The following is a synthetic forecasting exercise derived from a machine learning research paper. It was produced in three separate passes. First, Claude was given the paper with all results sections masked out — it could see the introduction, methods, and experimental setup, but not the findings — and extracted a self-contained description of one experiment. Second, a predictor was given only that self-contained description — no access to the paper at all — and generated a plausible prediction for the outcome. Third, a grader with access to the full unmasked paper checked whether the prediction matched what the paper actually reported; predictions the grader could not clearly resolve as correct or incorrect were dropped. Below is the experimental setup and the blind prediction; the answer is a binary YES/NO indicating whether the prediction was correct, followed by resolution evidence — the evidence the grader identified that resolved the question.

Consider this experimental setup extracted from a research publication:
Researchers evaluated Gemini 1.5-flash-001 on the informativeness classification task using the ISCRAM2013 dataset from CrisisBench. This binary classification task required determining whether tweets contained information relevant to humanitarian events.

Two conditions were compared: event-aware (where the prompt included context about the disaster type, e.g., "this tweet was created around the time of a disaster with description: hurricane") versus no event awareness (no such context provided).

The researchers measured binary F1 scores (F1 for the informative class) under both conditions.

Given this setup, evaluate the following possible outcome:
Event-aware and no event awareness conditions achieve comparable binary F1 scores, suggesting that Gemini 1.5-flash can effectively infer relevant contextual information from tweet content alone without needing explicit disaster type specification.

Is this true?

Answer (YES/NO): YES